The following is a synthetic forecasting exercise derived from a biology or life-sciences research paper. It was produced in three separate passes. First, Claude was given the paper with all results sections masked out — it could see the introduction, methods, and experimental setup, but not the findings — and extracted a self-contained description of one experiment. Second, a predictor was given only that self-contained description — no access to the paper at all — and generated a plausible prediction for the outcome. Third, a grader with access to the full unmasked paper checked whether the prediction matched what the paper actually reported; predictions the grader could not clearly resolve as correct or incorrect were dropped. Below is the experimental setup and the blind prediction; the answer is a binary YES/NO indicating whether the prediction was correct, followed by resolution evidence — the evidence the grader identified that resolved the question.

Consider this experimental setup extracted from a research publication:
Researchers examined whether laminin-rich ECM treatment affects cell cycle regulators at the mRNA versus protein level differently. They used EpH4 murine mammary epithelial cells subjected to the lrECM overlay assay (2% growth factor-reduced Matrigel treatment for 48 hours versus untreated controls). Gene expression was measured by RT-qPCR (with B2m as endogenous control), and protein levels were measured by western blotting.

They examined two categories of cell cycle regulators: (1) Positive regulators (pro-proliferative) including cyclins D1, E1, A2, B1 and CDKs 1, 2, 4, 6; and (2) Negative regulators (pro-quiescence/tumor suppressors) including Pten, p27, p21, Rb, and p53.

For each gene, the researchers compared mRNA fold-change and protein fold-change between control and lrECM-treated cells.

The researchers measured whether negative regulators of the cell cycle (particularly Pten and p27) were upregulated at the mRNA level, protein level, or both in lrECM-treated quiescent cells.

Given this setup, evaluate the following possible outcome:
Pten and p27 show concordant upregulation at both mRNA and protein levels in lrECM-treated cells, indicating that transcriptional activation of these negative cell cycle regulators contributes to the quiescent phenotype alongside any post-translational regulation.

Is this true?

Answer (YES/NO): NO